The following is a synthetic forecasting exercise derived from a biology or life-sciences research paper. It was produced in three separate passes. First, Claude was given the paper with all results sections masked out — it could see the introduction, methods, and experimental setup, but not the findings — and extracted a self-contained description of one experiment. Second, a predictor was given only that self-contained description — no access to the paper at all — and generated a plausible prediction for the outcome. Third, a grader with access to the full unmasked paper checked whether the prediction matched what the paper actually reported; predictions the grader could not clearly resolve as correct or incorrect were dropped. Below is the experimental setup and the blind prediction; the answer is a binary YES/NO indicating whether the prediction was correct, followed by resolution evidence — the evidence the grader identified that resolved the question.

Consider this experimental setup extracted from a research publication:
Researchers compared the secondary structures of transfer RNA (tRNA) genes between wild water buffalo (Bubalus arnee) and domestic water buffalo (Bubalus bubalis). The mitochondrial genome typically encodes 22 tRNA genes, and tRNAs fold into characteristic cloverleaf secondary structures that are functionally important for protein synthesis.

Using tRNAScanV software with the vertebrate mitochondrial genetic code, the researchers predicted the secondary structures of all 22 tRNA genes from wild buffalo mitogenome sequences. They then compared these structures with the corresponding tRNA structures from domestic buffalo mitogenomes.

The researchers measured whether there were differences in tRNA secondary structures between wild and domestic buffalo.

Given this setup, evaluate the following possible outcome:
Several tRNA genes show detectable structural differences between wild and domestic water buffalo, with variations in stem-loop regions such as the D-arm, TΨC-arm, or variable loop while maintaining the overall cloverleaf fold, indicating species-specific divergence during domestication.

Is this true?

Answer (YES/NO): YES